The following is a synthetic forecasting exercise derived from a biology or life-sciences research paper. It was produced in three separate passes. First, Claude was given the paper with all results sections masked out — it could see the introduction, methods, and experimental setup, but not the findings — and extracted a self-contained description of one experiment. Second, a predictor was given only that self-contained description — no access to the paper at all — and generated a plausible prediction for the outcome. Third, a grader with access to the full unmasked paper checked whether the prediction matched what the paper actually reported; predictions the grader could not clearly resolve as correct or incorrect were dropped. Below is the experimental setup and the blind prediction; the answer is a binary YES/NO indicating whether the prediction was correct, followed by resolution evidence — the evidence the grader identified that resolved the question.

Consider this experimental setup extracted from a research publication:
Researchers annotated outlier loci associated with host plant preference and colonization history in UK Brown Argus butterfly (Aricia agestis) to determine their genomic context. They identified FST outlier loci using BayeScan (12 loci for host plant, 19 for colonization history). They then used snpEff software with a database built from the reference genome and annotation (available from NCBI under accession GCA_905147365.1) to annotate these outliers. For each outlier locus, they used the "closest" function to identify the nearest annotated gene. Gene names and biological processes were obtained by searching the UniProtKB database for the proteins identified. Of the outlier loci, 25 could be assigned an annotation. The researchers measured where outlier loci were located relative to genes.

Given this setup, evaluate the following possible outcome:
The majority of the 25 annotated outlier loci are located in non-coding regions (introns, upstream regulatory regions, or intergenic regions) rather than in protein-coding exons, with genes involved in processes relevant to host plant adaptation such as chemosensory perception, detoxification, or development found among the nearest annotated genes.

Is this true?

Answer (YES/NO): NO